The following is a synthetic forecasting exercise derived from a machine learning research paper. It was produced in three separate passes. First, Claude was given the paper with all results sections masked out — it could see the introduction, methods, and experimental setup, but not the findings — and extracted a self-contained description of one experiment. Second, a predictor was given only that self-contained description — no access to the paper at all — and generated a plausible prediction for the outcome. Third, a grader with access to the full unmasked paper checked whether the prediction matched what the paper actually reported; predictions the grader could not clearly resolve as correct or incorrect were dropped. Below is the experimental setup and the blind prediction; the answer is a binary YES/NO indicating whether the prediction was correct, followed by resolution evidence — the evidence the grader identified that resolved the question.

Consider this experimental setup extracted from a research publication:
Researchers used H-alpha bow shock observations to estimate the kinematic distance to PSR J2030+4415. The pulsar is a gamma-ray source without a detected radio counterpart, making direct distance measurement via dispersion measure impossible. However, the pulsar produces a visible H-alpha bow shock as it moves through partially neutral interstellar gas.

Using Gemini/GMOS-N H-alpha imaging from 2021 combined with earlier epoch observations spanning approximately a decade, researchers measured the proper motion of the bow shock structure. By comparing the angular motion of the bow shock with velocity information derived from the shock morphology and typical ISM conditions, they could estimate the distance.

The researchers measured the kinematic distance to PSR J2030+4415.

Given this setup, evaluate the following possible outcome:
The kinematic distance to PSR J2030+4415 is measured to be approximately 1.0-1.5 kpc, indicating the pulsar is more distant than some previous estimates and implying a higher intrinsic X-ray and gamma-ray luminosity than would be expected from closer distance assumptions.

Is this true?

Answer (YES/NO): NO